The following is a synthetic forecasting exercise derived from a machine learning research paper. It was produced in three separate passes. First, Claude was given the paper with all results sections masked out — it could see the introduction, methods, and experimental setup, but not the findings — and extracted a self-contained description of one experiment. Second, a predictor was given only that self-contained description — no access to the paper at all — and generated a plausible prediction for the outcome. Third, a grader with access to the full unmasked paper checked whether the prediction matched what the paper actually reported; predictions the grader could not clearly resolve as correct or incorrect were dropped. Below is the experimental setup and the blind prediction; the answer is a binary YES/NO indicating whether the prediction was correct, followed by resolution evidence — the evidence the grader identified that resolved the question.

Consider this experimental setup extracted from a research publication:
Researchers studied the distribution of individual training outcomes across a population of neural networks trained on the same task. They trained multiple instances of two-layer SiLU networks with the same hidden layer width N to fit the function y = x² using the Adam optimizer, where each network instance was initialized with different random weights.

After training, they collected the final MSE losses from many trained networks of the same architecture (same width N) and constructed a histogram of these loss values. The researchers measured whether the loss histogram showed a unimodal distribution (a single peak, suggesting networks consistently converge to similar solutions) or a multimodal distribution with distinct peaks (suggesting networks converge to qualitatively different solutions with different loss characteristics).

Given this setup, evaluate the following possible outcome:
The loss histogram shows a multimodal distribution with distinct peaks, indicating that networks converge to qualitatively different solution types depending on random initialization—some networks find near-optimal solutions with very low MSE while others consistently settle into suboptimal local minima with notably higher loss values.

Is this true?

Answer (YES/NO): NO